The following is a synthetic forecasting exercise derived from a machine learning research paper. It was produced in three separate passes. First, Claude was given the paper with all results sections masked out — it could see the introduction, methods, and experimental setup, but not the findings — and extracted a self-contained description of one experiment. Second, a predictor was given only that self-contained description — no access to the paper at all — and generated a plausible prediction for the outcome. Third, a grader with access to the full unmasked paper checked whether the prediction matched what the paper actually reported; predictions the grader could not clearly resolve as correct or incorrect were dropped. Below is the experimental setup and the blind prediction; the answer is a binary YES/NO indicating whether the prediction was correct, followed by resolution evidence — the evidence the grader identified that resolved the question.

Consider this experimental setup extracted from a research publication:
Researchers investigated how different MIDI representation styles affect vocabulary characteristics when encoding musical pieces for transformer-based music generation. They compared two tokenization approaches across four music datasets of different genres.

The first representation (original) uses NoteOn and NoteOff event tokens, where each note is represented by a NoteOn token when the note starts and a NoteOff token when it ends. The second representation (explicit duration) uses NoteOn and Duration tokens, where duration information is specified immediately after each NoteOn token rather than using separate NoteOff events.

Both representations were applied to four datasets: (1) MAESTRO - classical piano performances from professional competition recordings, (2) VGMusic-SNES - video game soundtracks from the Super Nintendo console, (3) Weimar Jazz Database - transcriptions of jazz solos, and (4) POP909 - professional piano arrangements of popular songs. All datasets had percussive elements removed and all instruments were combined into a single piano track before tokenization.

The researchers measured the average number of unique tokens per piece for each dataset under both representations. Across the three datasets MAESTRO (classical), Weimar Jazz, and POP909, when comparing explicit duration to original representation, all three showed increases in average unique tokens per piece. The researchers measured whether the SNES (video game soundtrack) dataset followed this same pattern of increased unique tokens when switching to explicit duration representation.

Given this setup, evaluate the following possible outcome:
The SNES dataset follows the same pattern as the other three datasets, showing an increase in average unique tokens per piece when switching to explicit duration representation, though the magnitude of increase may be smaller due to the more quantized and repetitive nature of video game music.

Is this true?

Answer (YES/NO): NO